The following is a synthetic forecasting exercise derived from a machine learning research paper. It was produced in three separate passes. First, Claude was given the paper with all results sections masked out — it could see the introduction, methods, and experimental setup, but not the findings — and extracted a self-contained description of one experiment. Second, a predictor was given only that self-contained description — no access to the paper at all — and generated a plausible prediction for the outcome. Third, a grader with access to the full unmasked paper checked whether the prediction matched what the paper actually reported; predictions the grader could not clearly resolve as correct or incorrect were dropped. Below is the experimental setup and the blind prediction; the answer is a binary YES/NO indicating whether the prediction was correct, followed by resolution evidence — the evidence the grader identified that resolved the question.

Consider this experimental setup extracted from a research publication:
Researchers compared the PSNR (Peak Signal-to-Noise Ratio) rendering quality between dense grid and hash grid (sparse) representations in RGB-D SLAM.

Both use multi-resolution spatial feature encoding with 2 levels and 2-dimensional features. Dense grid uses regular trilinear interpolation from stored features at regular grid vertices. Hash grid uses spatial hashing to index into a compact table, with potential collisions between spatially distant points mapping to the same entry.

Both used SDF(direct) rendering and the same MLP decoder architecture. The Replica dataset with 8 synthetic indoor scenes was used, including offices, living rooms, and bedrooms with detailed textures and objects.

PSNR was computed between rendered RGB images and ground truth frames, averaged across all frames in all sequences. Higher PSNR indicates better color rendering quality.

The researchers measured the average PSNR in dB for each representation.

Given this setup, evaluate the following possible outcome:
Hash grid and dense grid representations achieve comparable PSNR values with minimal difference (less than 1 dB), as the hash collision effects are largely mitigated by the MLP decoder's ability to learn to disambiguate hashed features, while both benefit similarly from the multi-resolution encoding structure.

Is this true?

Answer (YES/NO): YES